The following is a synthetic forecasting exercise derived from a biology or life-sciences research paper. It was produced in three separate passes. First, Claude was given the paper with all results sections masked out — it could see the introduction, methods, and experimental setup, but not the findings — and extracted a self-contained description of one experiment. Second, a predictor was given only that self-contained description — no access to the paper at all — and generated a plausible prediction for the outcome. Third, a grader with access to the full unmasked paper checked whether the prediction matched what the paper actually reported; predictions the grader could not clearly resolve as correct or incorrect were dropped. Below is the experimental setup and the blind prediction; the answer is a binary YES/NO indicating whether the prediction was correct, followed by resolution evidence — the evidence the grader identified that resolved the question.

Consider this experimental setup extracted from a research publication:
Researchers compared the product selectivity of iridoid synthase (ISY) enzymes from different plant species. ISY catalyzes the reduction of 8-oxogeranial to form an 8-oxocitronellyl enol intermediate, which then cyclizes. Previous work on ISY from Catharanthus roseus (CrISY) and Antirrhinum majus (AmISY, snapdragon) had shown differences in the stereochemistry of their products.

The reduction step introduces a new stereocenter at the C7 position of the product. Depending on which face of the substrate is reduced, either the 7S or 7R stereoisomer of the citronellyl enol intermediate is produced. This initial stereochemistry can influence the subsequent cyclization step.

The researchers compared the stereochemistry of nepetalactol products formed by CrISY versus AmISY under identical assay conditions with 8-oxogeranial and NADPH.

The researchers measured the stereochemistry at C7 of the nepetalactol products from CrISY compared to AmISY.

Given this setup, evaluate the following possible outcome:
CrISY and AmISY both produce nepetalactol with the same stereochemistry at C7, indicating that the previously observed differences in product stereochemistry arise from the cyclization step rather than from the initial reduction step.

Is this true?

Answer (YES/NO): NO